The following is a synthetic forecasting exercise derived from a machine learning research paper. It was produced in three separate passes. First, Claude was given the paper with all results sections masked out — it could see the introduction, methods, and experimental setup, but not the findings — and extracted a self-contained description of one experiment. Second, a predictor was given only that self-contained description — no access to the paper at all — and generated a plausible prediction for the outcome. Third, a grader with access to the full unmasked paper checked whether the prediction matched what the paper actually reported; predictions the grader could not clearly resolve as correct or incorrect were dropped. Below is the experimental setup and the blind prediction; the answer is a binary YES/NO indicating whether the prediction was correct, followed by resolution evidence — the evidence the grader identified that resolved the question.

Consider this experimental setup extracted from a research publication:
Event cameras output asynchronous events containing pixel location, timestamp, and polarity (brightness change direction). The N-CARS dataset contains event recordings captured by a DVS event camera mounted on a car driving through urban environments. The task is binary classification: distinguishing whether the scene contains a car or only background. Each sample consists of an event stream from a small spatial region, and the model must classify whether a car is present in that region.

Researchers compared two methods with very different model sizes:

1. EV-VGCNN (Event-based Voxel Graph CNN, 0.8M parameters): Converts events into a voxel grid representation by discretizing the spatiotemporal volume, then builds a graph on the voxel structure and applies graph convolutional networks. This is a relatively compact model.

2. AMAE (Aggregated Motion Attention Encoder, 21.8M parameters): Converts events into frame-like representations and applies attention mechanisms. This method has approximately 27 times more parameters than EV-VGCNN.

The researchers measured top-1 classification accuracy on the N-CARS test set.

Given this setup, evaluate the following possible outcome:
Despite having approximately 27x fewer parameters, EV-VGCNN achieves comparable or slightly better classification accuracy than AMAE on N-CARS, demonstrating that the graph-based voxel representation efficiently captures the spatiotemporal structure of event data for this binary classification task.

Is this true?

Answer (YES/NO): YES